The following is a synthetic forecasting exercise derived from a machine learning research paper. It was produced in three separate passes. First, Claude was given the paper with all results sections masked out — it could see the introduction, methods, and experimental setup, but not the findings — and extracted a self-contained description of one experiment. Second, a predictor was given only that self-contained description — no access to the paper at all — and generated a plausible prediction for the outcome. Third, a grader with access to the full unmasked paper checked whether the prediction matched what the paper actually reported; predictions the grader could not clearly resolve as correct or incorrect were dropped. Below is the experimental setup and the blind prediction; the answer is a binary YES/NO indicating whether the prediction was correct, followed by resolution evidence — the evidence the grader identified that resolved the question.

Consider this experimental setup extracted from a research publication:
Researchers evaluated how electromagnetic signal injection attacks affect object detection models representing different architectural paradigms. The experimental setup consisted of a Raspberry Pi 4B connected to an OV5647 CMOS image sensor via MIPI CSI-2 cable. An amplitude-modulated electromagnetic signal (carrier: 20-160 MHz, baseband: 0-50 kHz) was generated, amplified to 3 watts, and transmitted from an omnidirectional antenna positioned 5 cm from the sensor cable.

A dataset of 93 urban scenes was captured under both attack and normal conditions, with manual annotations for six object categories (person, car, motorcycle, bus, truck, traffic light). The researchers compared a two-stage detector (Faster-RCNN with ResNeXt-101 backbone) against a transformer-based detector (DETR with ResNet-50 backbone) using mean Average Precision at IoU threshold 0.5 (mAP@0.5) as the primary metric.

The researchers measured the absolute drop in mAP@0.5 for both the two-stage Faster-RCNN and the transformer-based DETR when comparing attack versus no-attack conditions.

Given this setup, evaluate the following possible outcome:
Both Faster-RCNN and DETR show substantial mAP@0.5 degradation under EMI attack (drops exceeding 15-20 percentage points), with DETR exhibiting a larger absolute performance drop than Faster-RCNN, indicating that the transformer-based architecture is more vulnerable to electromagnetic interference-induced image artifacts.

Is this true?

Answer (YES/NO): NO